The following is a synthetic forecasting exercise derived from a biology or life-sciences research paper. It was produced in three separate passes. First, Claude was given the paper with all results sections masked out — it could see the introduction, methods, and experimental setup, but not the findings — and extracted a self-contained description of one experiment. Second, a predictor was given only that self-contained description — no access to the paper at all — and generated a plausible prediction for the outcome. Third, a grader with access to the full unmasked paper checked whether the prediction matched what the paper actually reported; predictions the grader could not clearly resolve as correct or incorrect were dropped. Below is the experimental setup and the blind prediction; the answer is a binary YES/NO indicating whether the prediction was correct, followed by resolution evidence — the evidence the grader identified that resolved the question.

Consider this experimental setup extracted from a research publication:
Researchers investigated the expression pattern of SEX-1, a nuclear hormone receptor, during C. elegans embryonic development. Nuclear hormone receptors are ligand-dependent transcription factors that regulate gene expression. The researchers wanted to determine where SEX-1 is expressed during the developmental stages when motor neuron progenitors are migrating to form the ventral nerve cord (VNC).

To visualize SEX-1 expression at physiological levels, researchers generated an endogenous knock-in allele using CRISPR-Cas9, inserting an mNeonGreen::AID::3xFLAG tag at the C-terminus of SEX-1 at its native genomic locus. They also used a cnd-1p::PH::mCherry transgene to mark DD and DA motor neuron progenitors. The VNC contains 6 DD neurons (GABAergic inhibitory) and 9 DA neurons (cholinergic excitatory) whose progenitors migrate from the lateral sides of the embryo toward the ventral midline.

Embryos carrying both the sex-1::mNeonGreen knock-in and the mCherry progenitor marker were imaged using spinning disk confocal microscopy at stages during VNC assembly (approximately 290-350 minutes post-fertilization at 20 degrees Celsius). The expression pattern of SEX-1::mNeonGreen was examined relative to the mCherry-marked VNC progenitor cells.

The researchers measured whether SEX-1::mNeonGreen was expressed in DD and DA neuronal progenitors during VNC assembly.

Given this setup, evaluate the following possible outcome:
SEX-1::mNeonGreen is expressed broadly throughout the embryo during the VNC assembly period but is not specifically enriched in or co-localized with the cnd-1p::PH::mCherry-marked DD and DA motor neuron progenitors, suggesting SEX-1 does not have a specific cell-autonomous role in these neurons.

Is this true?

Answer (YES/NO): NO